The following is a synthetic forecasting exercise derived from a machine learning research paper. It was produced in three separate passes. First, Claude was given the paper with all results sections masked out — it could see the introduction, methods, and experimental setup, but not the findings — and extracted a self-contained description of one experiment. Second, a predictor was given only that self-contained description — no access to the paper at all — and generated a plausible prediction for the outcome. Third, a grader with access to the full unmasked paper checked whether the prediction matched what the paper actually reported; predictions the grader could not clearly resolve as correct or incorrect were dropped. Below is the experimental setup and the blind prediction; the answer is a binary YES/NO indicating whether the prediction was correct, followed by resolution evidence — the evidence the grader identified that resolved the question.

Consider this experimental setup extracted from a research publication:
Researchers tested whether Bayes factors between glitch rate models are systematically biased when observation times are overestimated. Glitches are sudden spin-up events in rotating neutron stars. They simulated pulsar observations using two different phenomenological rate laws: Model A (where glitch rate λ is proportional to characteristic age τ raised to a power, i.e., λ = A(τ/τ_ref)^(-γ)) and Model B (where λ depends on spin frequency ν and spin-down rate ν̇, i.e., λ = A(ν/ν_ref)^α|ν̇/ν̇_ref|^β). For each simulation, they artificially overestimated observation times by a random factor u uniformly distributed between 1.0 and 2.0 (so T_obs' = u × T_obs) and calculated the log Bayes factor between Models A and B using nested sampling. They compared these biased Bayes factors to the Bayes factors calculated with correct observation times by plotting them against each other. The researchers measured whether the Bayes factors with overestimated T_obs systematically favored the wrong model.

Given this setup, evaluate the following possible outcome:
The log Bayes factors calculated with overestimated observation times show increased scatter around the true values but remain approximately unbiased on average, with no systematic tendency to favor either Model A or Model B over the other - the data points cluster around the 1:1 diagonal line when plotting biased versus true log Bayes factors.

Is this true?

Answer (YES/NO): YES